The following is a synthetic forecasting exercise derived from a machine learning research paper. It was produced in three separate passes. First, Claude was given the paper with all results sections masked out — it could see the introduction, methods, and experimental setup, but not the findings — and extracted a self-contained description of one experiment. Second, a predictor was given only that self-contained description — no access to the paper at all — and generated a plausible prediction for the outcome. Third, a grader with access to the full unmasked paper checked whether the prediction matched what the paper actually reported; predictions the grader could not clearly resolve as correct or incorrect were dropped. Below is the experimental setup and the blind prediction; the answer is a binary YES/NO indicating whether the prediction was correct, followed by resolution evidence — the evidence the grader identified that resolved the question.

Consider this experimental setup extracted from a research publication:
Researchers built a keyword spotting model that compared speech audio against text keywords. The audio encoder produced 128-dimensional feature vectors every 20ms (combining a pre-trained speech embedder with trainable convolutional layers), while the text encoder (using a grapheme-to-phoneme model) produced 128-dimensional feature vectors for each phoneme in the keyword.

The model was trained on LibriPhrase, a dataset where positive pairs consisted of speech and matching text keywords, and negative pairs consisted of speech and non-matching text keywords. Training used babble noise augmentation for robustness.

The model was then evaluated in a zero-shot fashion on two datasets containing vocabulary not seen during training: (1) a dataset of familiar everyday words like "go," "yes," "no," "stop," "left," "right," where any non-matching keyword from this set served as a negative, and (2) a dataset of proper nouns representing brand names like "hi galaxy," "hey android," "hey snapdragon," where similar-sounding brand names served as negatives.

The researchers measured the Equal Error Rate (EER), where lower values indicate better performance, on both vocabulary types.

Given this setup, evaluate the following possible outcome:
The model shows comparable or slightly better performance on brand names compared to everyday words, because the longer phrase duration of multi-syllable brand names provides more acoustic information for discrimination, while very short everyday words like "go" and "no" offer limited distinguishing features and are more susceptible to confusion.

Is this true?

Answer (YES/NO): YES